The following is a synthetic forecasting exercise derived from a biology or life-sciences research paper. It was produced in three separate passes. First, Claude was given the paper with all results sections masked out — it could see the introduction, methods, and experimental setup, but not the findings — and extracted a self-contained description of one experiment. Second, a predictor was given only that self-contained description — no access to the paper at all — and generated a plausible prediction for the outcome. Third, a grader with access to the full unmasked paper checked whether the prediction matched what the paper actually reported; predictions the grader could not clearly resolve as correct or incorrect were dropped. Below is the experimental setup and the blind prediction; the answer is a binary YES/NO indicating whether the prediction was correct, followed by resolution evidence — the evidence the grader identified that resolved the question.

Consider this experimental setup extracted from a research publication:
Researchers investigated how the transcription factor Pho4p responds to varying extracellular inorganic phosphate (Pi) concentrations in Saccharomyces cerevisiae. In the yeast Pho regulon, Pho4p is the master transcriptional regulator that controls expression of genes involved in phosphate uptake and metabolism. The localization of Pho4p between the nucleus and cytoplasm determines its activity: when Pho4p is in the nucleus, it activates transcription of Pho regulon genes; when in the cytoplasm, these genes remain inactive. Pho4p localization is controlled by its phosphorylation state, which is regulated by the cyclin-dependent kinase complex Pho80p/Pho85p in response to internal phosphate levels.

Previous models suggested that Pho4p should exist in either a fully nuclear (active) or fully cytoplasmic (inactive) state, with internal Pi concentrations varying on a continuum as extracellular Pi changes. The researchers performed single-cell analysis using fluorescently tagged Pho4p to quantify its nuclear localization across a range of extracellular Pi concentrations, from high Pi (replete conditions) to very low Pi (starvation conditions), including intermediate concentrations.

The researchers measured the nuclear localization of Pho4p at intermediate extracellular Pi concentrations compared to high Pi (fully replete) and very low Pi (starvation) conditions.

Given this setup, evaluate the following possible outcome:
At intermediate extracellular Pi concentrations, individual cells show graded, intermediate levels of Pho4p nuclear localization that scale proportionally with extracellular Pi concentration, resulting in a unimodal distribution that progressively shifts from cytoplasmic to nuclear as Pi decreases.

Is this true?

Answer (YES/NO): NO